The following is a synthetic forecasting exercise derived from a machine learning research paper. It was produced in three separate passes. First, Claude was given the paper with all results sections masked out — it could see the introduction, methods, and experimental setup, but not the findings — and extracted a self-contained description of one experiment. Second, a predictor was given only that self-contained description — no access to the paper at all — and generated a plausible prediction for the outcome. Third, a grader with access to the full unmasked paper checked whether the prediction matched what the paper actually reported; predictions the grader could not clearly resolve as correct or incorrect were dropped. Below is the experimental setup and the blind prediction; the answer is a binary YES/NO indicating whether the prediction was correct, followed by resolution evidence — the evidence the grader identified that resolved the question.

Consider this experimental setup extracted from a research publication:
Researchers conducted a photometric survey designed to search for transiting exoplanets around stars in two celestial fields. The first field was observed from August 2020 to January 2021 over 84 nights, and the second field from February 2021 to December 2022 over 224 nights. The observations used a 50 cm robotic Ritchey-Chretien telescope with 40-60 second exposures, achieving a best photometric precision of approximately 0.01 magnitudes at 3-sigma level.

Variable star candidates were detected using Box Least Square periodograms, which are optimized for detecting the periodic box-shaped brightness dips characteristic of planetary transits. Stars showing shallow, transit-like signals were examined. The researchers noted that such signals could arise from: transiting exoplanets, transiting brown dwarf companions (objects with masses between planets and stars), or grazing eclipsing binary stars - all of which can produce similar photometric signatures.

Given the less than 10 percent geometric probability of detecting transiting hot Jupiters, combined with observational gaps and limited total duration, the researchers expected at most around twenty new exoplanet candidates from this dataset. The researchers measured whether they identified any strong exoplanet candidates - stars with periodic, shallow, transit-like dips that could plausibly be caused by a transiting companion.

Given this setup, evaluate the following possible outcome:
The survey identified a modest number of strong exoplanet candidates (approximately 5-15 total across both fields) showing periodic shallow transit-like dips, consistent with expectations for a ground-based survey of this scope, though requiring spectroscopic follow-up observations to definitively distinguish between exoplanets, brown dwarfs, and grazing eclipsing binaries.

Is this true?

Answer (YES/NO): YES